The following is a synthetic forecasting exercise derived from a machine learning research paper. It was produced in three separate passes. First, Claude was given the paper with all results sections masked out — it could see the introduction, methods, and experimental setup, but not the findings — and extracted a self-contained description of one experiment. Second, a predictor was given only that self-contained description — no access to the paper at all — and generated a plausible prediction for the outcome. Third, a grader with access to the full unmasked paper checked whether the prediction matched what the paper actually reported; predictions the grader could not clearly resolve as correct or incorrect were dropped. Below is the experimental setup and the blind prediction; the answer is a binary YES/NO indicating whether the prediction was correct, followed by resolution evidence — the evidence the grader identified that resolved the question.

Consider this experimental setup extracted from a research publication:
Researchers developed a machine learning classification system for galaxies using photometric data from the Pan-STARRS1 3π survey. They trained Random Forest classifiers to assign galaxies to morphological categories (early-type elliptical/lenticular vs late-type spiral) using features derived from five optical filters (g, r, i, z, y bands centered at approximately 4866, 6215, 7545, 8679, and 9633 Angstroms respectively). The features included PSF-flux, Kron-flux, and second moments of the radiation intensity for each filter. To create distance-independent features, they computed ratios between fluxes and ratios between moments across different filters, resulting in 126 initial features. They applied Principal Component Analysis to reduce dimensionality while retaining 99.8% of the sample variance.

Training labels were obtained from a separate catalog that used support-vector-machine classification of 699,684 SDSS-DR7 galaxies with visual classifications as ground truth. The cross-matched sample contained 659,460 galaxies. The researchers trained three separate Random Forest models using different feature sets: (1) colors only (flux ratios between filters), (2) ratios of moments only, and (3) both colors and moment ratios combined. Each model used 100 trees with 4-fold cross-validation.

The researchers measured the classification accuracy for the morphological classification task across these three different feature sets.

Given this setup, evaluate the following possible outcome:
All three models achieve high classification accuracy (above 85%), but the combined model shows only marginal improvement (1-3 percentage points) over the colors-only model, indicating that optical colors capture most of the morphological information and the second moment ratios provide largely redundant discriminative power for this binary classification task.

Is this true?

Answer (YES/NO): NO